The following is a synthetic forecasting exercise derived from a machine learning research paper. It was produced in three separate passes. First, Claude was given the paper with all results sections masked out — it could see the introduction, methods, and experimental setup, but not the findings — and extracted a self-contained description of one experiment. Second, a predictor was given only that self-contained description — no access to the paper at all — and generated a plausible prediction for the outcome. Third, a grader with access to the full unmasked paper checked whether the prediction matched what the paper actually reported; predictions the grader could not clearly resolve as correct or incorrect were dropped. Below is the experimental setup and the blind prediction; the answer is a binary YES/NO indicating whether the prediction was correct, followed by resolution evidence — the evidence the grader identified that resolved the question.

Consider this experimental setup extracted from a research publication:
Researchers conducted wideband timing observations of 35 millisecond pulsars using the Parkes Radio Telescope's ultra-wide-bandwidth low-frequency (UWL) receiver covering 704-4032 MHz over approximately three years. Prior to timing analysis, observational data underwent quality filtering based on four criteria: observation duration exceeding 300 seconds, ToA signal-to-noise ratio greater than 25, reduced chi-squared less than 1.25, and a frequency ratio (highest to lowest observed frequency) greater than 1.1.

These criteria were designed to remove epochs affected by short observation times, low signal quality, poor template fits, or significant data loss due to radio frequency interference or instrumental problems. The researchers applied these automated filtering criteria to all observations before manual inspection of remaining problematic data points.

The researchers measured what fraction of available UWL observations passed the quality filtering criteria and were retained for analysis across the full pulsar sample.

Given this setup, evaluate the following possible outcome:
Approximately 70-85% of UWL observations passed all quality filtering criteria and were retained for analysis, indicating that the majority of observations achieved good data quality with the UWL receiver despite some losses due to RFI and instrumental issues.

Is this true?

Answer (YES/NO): NO